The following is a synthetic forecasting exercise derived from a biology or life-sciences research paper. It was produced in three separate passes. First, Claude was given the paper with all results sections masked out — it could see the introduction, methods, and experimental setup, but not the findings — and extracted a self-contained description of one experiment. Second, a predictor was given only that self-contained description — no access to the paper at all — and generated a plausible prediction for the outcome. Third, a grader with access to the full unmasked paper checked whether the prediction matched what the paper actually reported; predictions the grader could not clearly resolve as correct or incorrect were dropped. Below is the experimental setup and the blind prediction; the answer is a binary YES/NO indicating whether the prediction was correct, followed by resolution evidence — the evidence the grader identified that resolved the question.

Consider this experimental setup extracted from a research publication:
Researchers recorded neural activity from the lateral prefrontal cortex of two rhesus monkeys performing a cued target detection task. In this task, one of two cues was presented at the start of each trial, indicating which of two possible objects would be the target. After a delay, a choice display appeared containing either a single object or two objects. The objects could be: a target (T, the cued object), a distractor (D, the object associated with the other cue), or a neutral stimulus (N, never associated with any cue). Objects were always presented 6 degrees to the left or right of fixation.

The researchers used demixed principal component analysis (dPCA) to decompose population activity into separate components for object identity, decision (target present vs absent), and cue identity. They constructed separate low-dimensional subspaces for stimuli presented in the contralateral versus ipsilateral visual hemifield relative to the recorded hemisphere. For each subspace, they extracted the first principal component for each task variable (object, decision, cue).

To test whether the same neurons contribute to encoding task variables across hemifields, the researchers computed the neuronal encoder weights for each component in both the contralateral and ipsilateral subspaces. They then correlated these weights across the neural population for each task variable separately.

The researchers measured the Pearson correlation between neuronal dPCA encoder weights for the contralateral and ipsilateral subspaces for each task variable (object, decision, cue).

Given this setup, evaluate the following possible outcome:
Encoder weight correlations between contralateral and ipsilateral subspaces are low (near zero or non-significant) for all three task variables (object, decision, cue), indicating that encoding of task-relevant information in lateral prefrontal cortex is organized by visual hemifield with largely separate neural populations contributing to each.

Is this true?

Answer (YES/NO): NO